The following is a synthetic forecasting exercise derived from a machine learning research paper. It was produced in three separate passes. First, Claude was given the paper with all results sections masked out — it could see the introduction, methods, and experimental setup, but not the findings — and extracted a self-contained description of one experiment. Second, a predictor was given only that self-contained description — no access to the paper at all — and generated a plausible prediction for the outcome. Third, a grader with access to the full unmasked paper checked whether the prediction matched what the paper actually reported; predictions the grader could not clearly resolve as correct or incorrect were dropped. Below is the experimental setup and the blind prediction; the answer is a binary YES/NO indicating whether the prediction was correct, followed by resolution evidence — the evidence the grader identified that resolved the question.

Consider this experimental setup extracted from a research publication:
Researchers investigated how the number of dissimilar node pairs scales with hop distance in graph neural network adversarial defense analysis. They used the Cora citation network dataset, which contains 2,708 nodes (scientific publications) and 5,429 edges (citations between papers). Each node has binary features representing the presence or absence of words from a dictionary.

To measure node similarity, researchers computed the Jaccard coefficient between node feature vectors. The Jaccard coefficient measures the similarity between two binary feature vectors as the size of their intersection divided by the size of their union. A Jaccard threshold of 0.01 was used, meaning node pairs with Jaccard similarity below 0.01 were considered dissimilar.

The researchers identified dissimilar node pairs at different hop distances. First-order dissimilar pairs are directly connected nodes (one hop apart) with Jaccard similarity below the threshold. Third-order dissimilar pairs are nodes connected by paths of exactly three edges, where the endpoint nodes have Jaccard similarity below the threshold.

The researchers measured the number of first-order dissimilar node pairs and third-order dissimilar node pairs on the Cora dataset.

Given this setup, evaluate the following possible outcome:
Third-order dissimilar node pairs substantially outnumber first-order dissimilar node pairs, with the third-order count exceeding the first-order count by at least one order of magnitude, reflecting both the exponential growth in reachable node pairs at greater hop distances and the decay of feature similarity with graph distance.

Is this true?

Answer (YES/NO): YES